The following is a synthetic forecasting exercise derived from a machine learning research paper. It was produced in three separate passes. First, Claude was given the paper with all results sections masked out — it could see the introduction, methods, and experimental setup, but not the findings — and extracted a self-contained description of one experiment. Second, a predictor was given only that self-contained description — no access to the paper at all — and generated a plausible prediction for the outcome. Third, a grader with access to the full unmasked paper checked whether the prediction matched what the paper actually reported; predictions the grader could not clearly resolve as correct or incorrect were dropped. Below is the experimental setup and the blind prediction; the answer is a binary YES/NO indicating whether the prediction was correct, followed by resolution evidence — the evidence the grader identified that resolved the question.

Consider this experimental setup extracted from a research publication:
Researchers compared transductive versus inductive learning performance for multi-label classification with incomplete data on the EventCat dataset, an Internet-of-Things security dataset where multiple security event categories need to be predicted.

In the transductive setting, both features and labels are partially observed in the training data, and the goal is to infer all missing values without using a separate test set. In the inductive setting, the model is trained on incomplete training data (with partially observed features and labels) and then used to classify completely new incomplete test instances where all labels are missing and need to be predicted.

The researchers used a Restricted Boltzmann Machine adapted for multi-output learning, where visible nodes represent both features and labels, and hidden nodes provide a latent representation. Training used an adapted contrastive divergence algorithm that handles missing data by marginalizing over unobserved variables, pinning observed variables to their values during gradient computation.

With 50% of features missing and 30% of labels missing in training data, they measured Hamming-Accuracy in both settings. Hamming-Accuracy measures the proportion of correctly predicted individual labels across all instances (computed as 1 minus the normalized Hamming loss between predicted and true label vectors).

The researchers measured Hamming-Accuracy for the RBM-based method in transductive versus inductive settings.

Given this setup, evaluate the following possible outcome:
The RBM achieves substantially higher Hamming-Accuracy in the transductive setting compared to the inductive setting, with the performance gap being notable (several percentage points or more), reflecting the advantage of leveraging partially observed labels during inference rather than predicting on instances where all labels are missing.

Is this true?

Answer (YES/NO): NO